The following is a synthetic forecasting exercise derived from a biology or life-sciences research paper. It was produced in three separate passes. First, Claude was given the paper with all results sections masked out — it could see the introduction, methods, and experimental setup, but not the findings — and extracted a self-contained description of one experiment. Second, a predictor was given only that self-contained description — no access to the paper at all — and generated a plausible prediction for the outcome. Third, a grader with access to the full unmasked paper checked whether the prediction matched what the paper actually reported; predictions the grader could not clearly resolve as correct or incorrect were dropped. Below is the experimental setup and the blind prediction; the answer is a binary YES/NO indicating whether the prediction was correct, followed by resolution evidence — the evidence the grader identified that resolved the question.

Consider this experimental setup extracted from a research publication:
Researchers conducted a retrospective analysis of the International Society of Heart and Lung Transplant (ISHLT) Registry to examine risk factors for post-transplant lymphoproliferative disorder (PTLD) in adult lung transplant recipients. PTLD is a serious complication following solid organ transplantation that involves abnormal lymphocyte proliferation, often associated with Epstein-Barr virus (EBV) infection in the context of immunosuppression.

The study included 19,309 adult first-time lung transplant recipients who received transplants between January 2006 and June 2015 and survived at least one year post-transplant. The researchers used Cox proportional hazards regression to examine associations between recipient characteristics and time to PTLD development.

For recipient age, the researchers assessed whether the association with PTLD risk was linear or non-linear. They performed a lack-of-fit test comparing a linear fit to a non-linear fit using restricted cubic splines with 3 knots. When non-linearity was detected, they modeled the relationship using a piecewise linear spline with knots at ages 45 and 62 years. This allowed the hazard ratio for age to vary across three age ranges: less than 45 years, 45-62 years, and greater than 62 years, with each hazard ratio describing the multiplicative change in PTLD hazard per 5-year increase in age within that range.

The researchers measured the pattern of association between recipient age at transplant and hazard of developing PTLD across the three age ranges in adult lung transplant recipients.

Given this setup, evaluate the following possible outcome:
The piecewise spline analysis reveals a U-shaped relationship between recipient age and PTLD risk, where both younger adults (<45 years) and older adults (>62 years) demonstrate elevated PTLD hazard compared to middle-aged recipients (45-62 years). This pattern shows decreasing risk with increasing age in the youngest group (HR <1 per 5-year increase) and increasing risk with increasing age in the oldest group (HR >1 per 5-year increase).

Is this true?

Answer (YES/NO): NO